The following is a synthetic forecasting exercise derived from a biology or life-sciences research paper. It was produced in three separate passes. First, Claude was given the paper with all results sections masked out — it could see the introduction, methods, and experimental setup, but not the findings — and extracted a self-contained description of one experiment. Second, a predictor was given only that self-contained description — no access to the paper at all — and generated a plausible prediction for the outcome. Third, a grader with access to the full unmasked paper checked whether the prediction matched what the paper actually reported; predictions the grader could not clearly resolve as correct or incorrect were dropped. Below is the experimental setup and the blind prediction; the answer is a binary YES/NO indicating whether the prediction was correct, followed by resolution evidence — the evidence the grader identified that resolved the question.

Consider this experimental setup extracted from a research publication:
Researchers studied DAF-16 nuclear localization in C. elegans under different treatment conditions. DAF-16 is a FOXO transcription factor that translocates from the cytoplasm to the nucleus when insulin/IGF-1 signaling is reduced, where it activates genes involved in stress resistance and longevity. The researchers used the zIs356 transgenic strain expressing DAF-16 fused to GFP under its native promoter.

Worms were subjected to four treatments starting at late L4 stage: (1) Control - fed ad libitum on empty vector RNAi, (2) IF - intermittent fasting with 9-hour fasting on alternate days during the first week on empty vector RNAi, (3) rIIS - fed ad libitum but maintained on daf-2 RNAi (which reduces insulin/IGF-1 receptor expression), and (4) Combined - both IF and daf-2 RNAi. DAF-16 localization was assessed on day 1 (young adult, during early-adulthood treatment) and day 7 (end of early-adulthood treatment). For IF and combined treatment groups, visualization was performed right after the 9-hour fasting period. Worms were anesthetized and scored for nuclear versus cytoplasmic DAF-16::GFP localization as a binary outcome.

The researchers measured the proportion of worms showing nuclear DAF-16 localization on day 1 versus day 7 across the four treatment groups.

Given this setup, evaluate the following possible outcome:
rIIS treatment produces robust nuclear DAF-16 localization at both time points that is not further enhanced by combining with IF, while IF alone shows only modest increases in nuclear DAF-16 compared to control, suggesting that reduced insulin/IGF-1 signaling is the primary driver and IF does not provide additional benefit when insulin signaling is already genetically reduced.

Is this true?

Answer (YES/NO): NO